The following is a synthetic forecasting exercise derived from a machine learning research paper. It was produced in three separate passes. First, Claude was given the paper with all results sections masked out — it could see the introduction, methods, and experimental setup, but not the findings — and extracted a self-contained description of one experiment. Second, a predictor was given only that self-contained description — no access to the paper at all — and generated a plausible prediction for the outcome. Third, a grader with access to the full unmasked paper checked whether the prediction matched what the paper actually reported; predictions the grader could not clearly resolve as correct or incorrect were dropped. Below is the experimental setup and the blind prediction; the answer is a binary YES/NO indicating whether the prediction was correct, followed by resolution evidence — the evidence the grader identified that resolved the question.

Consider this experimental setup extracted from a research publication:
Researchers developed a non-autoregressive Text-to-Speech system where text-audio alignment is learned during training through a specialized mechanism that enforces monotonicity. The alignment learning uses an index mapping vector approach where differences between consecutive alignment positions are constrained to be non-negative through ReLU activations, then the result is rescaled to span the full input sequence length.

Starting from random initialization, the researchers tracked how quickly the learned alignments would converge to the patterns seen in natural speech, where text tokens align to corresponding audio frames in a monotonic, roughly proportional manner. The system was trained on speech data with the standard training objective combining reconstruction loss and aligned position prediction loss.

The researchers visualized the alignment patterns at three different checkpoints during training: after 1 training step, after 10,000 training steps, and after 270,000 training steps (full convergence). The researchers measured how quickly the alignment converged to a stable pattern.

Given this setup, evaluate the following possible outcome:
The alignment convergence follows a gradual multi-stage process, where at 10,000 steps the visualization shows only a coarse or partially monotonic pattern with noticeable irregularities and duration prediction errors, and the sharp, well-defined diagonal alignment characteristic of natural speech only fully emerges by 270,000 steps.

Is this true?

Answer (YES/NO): NO